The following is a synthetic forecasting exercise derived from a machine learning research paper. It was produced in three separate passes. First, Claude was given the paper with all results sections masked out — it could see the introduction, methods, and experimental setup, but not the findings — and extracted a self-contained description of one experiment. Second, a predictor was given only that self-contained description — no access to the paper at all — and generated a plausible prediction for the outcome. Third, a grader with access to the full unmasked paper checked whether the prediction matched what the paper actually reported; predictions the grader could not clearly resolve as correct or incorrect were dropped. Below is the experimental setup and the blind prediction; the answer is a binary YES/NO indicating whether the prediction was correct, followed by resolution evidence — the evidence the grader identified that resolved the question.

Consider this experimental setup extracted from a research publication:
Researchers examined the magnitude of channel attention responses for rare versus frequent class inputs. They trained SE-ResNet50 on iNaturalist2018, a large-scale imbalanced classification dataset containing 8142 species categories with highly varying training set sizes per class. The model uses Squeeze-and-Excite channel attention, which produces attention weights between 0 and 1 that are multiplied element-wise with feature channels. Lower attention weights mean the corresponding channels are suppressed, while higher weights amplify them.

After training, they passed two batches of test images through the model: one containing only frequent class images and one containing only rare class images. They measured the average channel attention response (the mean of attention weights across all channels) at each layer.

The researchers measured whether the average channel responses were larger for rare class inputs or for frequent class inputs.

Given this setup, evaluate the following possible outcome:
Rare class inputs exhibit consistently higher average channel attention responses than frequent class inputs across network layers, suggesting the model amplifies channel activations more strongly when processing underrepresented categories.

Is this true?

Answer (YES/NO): NO